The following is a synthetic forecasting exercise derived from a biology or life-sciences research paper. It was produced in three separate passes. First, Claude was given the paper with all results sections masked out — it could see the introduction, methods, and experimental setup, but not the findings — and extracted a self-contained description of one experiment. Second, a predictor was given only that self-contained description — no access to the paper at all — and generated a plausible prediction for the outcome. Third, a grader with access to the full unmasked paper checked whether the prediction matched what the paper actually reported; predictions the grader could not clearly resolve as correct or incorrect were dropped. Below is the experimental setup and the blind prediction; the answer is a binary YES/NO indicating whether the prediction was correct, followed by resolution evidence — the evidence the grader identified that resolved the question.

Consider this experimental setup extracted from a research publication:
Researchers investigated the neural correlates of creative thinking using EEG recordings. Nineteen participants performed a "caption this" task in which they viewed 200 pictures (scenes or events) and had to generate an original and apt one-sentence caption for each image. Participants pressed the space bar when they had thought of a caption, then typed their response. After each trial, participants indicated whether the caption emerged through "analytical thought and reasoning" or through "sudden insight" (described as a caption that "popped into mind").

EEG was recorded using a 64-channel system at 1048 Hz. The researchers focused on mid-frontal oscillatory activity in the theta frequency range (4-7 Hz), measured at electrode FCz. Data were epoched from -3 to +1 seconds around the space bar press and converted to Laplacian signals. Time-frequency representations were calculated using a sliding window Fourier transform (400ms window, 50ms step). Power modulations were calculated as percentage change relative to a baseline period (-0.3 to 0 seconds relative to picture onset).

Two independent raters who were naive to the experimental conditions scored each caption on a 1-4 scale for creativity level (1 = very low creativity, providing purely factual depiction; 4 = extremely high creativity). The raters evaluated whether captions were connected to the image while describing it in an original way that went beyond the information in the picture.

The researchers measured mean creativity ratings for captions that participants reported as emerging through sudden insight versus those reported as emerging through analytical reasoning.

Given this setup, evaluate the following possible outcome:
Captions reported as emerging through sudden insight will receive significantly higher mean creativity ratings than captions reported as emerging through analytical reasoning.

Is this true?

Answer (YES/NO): NO